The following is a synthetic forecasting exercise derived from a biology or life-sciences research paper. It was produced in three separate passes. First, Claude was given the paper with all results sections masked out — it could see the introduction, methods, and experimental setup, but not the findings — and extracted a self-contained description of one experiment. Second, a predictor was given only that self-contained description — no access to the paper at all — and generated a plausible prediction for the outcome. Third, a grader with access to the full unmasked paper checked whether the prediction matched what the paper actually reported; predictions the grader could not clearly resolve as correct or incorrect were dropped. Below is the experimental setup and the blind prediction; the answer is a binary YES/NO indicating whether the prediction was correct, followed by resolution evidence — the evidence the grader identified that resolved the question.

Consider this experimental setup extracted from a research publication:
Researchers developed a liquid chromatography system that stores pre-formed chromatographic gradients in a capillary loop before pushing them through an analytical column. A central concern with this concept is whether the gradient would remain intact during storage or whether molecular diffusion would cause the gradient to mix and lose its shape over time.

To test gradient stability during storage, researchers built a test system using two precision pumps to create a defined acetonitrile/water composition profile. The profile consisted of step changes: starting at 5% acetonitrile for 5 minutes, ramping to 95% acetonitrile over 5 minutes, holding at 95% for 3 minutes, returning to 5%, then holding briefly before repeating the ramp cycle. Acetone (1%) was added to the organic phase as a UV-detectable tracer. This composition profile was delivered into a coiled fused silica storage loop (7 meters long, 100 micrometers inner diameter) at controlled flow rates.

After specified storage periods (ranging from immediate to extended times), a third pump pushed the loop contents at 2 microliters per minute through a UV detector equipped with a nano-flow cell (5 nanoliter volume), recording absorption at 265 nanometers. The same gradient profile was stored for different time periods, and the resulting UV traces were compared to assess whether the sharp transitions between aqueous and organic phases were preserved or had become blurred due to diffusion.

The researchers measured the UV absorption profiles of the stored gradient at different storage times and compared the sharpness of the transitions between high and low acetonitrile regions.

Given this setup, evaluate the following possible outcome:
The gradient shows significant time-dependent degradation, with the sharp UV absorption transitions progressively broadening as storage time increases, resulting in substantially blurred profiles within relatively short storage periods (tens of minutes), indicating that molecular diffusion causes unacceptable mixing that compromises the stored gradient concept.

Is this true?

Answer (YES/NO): NO